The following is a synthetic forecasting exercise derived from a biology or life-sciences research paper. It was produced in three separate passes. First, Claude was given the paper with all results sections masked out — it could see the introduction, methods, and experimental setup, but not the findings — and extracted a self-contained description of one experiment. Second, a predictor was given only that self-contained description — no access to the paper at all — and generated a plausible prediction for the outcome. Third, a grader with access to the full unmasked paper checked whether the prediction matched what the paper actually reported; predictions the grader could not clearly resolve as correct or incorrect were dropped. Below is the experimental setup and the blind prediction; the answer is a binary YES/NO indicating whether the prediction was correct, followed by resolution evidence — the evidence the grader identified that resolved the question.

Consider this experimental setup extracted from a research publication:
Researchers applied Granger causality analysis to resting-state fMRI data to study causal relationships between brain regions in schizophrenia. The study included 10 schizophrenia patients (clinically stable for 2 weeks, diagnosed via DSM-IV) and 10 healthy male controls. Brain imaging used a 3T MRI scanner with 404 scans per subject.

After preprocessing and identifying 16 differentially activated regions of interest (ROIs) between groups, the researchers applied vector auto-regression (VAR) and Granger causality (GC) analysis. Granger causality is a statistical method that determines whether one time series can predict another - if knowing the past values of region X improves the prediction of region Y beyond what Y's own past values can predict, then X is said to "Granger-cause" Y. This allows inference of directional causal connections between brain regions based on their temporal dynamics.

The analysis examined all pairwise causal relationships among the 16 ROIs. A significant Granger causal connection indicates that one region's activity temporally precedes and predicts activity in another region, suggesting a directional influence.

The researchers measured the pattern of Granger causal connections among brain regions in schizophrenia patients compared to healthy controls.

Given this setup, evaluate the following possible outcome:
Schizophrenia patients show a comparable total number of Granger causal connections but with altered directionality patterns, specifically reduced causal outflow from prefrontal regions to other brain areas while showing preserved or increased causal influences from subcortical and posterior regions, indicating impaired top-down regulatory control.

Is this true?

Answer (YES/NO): NO